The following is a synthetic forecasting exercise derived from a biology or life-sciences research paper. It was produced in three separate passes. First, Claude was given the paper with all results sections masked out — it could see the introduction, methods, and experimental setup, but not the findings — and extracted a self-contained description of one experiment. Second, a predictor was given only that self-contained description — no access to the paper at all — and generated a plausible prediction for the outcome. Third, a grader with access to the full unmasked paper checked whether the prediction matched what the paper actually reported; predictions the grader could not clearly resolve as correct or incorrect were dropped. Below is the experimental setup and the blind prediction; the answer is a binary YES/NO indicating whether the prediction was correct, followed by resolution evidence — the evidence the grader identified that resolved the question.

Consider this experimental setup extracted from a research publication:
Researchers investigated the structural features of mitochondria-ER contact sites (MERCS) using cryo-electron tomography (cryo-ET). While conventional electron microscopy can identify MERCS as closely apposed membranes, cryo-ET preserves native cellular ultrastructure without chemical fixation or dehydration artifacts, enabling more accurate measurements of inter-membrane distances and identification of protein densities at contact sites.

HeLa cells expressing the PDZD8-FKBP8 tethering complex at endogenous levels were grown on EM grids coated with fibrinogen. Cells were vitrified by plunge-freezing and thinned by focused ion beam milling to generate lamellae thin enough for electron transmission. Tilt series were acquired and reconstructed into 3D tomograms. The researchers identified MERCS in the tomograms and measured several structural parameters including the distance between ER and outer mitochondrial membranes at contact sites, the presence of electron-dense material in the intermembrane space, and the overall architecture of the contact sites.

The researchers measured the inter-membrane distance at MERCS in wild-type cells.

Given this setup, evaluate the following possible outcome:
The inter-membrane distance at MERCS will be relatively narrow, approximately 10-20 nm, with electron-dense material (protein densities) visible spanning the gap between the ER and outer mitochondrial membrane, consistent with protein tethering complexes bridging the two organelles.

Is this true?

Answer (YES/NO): NO